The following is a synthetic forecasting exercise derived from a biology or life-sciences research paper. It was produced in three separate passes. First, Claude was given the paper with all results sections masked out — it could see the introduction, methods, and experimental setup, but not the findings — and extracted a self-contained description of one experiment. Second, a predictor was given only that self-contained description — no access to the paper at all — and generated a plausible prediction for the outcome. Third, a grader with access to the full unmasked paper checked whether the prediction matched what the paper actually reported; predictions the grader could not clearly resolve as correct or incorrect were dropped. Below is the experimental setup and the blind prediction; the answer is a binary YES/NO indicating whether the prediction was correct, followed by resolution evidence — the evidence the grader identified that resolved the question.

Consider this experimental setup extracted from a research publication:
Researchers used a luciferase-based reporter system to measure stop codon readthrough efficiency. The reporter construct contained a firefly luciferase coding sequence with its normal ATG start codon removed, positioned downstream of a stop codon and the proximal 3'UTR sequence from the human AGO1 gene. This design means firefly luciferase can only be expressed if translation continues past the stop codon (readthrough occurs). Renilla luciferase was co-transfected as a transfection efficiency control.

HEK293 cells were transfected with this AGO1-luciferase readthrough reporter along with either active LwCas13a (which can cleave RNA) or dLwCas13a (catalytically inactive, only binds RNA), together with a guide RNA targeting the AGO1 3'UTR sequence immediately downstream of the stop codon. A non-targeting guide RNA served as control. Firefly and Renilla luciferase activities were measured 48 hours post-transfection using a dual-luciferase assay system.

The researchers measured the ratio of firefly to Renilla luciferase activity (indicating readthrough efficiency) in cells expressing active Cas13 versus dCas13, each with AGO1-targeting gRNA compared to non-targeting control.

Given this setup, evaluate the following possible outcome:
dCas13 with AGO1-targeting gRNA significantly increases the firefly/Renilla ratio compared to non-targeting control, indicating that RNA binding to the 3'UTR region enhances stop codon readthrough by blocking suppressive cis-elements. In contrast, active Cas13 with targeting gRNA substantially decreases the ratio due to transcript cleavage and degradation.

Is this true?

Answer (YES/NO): NO